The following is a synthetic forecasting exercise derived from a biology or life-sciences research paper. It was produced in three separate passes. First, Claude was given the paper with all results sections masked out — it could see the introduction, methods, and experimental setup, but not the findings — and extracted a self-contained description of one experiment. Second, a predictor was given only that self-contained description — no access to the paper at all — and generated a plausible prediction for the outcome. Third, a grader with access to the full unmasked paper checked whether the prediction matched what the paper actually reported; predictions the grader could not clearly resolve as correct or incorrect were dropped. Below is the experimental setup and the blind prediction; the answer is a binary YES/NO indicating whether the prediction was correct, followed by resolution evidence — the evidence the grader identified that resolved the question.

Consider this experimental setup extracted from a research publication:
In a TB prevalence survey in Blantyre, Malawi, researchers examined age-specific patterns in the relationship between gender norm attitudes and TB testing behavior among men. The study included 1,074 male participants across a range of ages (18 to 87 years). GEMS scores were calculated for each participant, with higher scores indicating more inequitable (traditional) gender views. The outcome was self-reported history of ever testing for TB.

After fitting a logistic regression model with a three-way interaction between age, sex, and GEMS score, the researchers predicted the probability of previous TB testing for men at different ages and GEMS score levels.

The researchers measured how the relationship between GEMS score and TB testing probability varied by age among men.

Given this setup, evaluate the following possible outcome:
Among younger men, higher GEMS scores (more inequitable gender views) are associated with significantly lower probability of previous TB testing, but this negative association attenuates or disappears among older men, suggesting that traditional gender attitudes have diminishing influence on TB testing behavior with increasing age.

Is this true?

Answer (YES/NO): NO